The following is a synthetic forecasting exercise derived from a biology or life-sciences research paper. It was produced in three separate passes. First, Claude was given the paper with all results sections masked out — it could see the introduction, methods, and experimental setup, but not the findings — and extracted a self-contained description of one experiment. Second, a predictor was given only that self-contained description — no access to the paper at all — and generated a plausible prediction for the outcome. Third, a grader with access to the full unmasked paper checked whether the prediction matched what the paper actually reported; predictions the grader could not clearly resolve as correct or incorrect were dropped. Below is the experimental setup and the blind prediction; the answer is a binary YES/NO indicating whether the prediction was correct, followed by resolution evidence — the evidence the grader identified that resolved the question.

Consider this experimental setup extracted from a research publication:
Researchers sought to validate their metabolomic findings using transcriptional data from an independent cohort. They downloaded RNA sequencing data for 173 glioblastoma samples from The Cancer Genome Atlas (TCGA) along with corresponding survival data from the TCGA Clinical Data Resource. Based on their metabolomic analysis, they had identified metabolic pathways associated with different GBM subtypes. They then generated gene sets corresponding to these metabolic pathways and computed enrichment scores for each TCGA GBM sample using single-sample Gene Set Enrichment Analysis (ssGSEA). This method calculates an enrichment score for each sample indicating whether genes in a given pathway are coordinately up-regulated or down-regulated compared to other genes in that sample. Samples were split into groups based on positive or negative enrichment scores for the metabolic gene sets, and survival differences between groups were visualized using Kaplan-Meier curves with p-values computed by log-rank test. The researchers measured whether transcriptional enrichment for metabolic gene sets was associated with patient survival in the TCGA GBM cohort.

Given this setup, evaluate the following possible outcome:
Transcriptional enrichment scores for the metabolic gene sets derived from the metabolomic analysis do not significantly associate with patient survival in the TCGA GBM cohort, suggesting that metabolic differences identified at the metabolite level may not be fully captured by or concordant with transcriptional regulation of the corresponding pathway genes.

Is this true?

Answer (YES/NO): NO